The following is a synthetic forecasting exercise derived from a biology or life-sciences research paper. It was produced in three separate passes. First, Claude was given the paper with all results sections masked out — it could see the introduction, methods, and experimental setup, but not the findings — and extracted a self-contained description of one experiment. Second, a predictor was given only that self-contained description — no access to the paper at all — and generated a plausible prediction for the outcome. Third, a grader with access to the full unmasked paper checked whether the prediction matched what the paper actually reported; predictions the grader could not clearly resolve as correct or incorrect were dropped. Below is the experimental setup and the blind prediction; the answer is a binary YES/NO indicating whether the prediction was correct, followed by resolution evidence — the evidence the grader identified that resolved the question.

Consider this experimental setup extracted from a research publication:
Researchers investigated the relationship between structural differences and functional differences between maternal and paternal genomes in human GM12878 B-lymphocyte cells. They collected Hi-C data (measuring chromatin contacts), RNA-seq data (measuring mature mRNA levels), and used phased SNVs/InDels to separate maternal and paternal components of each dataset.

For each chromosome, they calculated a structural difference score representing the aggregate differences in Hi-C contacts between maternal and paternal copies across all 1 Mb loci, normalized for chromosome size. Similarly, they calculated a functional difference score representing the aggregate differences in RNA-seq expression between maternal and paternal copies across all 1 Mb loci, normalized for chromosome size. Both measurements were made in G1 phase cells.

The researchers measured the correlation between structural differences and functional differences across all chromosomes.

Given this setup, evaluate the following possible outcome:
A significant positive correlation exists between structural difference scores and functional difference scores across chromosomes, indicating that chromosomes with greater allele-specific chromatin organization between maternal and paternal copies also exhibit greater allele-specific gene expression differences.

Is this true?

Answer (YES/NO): YES